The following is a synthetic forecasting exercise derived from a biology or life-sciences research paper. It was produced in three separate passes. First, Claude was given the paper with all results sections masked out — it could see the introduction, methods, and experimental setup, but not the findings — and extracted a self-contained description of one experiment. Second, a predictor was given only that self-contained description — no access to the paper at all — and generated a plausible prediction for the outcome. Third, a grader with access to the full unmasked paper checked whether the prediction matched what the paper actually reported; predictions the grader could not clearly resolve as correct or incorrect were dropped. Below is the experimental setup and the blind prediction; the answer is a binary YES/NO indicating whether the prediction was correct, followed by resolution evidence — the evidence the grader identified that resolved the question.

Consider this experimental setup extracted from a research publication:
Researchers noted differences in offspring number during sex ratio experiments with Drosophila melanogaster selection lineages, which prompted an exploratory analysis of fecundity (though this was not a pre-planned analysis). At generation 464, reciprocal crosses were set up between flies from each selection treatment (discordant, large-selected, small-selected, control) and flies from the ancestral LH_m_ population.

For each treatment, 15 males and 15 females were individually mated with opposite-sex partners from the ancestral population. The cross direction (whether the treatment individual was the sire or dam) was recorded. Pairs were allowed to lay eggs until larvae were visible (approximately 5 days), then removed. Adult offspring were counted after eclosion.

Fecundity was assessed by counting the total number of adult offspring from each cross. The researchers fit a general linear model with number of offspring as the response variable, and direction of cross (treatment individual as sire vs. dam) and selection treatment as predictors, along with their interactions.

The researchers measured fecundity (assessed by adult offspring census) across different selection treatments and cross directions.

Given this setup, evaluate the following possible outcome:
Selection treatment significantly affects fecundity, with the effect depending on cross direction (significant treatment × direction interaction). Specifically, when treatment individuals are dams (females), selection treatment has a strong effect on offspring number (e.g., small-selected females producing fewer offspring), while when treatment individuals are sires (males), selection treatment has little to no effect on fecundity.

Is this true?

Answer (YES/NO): NO